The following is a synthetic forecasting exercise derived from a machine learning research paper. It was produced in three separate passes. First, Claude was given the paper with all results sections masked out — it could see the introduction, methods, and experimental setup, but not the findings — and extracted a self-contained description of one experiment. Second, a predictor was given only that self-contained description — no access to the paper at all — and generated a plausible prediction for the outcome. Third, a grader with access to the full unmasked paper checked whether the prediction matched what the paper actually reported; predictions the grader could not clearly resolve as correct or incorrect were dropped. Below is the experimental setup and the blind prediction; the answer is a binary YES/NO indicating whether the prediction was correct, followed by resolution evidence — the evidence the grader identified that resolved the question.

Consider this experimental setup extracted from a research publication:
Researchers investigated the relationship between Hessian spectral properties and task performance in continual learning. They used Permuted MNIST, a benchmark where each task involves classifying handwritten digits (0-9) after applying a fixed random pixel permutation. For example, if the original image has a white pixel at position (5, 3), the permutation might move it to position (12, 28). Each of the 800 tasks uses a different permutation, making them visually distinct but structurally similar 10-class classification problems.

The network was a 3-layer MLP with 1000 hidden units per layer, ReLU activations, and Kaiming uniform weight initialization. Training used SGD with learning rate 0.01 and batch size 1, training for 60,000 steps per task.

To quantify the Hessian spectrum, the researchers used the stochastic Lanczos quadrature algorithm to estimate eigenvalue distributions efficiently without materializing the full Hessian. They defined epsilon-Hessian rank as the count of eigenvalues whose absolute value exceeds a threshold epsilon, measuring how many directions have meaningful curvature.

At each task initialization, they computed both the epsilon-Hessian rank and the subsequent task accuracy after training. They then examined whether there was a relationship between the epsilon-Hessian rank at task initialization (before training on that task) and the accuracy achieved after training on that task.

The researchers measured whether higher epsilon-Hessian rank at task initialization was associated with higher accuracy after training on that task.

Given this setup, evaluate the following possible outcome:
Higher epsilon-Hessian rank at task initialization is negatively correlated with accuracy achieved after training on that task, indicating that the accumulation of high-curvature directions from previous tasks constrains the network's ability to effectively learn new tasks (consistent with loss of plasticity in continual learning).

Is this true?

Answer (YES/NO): NO